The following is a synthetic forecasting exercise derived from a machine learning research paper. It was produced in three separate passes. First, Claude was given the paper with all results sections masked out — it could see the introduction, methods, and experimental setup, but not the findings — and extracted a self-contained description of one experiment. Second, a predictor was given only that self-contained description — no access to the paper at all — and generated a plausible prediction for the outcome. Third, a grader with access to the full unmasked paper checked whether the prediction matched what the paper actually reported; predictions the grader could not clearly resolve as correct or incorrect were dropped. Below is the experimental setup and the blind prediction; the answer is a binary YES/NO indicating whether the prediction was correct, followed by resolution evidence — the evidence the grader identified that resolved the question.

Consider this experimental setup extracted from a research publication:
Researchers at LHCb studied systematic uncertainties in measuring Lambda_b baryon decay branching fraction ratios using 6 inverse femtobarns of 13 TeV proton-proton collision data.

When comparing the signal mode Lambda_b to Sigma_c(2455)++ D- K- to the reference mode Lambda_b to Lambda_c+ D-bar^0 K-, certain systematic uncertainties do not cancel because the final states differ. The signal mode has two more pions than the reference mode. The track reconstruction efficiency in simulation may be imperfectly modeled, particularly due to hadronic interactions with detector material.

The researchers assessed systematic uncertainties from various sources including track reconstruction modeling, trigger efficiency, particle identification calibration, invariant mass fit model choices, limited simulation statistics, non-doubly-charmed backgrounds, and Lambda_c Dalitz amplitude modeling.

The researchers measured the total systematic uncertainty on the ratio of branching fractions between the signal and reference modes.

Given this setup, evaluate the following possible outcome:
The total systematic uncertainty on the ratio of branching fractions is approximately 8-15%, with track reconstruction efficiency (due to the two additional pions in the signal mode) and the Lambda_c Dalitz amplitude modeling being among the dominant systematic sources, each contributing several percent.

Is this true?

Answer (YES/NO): NO